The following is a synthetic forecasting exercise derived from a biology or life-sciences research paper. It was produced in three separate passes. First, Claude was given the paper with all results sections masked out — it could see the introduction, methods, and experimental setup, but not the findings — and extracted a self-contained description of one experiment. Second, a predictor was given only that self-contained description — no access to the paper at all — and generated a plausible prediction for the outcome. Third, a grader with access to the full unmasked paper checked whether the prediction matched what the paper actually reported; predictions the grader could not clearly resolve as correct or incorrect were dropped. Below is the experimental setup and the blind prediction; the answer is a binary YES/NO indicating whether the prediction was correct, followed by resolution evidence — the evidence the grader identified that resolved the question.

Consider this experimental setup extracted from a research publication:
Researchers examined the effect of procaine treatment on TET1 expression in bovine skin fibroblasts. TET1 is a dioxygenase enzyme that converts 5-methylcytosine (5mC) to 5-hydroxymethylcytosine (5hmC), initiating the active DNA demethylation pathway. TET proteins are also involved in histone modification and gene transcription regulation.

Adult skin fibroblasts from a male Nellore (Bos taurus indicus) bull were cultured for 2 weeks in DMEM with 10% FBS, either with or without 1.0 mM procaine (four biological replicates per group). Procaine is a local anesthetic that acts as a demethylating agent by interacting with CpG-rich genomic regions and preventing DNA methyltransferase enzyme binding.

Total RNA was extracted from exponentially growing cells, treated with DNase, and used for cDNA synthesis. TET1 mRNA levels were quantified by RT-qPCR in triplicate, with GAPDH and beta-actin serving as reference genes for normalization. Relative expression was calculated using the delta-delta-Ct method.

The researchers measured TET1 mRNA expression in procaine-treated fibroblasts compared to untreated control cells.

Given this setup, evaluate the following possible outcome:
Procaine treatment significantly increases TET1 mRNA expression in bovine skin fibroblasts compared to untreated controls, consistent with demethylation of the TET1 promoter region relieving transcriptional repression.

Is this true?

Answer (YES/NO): NO